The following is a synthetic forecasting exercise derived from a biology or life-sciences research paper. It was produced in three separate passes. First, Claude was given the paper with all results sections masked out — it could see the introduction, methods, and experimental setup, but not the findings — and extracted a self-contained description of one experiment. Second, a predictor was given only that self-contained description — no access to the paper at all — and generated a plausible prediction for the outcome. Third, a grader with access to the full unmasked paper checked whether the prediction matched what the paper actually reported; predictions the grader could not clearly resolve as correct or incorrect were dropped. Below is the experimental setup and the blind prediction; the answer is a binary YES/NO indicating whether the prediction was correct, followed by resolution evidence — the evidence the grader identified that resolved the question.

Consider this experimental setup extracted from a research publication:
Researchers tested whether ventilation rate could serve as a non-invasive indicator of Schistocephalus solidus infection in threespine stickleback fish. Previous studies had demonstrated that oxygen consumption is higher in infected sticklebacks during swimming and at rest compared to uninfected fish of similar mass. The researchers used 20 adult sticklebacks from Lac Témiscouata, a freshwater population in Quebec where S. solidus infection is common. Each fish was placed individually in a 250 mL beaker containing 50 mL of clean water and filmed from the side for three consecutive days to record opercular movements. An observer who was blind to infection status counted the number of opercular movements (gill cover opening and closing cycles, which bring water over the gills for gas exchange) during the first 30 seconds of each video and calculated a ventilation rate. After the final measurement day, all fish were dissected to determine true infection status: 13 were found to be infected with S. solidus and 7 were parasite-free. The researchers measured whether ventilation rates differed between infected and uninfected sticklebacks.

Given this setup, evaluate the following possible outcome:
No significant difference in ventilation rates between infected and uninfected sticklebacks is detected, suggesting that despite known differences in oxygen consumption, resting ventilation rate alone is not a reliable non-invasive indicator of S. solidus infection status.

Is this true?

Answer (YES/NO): YES